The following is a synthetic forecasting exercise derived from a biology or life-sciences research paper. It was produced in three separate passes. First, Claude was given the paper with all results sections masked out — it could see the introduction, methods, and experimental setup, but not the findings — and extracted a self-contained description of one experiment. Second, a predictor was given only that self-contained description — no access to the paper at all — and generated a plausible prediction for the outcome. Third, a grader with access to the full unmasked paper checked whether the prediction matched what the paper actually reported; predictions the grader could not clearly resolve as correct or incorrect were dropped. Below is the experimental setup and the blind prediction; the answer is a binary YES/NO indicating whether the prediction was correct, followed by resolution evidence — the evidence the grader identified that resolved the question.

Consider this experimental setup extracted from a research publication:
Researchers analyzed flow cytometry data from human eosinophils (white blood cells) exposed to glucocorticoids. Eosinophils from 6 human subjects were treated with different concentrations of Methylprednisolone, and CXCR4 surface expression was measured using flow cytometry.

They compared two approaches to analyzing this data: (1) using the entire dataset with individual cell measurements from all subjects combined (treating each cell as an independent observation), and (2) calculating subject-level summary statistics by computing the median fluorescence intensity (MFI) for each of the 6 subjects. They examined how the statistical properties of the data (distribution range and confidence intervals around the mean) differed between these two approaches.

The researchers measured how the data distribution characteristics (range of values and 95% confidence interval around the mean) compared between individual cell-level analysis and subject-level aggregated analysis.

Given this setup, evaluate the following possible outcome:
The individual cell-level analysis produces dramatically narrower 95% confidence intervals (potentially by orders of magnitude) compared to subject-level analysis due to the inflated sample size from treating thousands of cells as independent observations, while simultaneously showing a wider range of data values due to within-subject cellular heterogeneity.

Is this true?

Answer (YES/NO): YES